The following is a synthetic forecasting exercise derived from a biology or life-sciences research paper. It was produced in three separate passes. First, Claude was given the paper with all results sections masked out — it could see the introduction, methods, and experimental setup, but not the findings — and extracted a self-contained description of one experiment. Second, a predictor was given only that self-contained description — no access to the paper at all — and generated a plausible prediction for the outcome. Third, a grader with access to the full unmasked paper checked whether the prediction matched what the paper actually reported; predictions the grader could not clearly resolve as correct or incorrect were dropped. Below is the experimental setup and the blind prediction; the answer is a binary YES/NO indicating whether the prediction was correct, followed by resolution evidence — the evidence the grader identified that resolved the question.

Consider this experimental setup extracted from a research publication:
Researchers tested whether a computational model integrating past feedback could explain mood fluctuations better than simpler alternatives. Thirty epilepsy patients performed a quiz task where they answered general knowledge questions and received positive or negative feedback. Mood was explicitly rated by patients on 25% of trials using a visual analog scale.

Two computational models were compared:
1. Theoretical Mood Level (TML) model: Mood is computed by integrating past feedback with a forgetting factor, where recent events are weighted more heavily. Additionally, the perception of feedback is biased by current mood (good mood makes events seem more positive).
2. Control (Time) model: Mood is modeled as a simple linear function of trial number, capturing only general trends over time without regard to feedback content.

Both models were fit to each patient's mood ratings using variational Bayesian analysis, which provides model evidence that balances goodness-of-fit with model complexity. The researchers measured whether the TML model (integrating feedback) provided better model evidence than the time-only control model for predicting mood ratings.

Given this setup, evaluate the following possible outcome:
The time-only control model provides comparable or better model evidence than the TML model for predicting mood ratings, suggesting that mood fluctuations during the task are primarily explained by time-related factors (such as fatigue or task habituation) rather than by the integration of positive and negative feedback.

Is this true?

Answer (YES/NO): NO